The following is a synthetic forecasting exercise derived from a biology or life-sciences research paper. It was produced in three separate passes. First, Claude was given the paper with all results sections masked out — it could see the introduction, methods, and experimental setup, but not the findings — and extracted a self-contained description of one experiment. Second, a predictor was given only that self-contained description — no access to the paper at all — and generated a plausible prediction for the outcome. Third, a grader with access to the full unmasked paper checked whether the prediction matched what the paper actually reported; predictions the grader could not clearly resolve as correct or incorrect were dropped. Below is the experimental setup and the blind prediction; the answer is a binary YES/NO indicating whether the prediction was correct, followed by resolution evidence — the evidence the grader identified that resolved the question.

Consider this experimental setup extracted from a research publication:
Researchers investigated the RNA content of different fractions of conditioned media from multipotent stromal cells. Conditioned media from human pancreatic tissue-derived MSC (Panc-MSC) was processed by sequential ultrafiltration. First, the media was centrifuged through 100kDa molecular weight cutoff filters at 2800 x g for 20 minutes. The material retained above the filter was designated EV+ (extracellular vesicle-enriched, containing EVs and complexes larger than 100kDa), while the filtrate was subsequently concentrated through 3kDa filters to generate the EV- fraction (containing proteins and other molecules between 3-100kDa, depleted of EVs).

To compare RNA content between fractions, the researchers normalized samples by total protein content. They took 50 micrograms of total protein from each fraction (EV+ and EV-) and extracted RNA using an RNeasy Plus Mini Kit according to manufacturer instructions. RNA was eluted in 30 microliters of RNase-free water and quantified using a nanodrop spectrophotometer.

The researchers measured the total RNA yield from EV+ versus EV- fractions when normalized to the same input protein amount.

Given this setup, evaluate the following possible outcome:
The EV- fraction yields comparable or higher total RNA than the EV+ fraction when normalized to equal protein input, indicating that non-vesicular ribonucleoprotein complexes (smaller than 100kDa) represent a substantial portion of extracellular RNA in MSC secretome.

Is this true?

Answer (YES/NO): NO